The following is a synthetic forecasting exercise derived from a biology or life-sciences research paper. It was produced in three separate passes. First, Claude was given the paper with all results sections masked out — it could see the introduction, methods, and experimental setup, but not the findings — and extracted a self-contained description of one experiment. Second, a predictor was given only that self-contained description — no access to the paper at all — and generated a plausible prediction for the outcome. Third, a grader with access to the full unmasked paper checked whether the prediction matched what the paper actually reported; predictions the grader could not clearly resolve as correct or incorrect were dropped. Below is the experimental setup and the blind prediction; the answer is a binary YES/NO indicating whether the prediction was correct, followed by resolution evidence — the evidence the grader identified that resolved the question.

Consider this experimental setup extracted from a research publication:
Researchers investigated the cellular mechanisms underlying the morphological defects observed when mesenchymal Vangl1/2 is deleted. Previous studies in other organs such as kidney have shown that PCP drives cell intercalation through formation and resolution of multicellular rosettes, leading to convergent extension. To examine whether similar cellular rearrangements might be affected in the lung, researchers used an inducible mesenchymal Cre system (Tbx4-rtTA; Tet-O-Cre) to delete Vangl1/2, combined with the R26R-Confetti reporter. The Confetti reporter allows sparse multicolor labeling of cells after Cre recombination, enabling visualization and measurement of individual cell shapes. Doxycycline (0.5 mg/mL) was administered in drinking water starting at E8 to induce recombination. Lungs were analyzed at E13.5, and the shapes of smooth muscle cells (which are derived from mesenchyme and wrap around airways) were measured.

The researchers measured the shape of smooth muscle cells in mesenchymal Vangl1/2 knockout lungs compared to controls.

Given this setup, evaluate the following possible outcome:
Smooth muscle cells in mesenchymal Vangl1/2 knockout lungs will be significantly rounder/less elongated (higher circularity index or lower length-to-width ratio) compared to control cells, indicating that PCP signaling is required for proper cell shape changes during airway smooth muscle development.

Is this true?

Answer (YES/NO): YES